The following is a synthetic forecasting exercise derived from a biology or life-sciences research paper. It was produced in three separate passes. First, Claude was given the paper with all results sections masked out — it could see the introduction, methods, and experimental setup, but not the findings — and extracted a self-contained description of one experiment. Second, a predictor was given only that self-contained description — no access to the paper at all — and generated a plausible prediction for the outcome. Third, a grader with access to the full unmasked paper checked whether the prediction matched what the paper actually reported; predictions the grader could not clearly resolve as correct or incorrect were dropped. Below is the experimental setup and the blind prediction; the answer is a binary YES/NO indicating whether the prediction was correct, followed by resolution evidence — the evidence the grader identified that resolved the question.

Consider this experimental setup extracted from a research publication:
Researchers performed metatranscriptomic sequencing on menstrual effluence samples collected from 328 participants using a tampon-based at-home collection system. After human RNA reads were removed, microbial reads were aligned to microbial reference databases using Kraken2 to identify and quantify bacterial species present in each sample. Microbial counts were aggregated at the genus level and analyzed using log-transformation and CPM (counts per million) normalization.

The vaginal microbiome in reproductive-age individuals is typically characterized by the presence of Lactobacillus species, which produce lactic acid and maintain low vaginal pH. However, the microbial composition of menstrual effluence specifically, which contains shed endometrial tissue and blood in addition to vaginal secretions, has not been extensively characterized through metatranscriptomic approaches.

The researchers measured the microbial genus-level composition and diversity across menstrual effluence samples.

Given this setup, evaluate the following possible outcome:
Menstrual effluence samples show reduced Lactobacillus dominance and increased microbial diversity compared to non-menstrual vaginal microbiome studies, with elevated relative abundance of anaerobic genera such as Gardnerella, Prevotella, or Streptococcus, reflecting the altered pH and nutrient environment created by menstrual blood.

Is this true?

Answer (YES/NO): YES